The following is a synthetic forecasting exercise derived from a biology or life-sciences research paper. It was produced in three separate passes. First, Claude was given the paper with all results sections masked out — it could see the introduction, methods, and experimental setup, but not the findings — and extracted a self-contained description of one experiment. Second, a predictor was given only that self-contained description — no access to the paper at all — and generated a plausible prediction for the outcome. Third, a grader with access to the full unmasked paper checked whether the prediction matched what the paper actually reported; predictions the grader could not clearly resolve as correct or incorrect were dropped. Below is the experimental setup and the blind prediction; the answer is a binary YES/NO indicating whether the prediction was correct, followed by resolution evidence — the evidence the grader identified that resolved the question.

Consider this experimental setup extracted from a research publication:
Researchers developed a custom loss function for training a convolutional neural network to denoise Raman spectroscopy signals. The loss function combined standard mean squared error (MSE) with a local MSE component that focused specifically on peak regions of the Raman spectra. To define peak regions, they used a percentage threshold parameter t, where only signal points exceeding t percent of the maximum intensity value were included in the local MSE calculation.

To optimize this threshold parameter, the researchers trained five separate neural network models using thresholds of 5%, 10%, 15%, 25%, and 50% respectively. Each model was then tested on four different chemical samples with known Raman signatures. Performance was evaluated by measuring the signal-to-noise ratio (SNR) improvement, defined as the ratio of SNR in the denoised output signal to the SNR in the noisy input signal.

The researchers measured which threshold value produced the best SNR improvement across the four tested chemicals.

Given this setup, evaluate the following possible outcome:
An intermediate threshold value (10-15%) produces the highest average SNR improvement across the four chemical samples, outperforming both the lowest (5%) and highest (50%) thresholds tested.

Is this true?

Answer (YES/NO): NO